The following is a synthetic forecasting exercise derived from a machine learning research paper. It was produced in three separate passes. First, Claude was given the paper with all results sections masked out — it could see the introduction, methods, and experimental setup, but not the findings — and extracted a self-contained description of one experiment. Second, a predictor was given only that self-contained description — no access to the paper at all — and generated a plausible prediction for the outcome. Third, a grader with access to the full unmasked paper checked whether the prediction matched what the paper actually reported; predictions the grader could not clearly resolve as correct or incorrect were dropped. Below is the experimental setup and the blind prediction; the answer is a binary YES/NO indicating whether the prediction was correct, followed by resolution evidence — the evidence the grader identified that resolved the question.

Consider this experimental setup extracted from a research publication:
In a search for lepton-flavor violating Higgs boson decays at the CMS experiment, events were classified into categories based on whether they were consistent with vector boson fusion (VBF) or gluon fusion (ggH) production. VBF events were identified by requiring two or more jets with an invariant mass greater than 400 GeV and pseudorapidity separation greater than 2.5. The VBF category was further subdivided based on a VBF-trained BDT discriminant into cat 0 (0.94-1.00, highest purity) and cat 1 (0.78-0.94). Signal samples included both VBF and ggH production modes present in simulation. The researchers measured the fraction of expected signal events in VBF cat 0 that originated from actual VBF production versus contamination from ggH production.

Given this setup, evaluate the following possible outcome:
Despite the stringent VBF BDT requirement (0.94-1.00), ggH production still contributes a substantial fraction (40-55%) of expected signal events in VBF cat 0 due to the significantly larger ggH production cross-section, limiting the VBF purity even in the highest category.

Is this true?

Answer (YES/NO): NO